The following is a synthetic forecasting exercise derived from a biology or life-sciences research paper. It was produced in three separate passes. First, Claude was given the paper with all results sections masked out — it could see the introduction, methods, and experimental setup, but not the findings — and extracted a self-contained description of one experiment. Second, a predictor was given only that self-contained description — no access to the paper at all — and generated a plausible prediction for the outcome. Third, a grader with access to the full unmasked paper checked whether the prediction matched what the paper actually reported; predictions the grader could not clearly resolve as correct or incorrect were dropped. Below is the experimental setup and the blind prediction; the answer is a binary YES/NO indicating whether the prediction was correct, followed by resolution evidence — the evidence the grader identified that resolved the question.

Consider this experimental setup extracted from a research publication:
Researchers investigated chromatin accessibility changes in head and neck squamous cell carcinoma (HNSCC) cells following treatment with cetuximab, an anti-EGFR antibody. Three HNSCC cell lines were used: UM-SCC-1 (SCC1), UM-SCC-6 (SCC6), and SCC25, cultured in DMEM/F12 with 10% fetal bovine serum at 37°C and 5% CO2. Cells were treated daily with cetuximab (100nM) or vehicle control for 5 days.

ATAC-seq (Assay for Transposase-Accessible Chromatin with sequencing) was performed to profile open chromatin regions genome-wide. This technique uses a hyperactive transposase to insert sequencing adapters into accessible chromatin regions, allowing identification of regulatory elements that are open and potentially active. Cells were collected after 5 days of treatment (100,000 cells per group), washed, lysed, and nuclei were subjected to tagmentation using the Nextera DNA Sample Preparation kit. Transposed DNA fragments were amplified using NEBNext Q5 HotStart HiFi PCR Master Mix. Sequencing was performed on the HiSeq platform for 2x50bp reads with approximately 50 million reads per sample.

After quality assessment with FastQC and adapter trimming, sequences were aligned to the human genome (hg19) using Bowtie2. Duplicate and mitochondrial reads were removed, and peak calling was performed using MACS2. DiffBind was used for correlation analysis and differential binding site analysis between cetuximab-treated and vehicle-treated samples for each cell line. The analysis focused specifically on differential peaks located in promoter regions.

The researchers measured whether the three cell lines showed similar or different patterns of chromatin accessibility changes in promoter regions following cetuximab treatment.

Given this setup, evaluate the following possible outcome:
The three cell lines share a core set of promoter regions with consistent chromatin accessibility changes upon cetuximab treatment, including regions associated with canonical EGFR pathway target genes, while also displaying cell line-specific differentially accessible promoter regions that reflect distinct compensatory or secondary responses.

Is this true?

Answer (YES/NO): NO